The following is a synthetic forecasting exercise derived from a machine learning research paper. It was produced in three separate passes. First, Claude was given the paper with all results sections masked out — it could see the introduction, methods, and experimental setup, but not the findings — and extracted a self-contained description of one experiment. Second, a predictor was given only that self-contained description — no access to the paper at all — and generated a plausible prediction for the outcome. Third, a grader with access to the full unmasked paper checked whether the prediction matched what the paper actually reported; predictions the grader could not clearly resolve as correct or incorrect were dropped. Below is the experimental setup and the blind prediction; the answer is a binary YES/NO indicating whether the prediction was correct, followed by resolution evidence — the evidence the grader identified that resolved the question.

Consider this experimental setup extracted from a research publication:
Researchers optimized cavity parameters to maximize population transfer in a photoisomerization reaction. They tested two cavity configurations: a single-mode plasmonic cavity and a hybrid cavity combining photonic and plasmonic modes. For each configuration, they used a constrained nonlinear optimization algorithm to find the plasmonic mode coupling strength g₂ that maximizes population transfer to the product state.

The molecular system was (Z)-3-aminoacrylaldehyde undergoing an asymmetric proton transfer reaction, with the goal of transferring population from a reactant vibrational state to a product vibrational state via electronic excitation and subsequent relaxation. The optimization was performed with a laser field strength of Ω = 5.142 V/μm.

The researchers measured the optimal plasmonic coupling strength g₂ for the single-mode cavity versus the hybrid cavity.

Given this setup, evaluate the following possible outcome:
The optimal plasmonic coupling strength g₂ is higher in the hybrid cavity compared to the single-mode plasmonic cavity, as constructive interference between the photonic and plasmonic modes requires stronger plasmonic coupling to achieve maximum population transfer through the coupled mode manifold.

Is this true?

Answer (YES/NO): NO